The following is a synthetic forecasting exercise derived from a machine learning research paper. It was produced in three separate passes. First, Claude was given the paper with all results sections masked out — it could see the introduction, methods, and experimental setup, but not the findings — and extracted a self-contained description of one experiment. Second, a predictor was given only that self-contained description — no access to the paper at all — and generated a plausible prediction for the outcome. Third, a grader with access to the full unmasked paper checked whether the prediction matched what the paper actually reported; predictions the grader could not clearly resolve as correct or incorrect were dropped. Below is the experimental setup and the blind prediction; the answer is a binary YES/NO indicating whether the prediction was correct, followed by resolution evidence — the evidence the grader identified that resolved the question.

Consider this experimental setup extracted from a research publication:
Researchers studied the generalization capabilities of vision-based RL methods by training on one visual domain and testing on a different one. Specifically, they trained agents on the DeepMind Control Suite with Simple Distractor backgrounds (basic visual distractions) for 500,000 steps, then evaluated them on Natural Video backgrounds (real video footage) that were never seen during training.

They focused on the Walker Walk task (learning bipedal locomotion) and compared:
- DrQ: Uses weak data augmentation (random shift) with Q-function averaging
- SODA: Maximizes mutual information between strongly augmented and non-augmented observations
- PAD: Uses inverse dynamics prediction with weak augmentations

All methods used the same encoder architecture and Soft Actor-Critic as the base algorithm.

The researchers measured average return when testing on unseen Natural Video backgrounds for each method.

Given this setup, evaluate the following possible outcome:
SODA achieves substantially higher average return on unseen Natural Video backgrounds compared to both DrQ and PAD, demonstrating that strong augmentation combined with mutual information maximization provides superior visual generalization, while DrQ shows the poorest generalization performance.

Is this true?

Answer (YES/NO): NO